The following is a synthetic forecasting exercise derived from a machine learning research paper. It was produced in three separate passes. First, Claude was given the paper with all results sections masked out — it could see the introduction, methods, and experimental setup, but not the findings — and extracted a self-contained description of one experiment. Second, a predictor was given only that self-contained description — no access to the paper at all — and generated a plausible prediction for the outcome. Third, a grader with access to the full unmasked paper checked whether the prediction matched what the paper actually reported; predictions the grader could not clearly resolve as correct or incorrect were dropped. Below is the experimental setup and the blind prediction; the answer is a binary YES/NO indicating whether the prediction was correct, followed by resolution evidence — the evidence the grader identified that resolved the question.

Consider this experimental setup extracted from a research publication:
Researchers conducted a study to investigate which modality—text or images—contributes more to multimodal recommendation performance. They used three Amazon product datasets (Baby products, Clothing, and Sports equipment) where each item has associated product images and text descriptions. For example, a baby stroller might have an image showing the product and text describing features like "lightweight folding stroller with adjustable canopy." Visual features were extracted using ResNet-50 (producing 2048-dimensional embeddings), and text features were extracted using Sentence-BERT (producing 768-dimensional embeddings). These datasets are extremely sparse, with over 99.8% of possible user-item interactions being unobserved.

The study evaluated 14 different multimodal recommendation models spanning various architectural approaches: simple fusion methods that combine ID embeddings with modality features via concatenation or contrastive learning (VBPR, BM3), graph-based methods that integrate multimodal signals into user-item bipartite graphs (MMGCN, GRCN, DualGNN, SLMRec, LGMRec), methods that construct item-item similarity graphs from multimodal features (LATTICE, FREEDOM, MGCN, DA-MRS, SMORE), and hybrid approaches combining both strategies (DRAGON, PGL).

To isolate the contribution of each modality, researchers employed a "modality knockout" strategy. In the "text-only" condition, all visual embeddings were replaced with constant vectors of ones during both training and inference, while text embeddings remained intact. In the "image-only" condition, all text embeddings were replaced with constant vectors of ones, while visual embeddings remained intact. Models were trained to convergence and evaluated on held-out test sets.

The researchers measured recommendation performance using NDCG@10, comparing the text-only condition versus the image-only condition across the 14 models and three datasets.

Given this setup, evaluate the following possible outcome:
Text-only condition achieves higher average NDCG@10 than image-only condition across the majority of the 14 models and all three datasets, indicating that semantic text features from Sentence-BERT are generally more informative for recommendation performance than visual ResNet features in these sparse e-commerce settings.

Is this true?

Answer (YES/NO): YES